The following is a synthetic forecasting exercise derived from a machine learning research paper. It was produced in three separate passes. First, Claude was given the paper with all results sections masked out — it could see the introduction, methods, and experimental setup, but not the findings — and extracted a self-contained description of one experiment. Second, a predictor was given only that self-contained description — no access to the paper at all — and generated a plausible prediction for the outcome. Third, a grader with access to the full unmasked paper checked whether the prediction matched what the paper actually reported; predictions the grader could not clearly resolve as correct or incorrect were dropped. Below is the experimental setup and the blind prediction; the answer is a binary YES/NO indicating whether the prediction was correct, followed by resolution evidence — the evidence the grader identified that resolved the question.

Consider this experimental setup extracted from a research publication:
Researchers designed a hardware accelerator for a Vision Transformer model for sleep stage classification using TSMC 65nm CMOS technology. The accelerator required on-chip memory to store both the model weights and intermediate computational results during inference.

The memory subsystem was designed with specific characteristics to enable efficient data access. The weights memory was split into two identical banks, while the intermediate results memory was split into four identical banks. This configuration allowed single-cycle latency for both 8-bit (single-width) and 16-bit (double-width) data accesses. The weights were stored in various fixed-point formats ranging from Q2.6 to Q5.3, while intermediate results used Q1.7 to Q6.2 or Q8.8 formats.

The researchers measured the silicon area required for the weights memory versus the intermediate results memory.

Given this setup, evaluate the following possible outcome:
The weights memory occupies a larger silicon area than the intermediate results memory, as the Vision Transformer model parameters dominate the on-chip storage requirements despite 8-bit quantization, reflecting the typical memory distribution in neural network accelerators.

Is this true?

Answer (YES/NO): NO